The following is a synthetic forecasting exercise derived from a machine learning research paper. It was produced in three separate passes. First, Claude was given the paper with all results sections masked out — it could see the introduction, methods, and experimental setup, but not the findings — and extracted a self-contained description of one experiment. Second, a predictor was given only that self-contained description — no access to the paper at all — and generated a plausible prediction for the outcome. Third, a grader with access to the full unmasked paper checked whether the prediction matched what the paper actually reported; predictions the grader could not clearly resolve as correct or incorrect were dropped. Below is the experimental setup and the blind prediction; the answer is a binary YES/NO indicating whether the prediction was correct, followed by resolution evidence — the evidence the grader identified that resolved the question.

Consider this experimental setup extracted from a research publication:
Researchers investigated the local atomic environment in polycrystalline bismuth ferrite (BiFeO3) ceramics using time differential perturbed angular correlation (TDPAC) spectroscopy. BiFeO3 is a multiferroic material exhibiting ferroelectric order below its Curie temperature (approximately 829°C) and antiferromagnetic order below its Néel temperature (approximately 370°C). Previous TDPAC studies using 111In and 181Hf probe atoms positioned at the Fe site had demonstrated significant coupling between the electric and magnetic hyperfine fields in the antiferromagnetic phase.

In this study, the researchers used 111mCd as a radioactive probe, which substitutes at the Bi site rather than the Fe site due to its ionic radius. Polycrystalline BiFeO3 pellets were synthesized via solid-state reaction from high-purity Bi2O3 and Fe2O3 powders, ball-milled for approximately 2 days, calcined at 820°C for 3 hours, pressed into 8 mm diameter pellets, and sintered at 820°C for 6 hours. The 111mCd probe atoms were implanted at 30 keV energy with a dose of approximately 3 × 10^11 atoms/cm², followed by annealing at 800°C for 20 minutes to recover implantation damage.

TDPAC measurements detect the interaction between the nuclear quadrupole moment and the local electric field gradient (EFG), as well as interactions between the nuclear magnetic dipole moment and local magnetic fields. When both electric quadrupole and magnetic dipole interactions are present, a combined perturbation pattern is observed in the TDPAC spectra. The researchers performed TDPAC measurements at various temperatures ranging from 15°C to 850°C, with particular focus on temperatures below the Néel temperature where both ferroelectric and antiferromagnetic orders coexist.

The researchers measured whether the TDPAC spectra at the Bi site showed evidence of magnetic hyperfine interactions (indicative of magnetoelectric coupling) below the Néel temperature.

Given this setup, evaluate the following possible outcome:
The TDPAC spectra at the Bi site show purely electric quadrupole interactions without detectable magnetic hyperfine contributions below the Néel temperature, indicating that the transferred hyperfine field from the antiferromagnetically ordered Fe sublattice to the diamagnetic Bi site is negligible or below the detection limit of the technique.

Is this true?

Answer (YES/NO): YES